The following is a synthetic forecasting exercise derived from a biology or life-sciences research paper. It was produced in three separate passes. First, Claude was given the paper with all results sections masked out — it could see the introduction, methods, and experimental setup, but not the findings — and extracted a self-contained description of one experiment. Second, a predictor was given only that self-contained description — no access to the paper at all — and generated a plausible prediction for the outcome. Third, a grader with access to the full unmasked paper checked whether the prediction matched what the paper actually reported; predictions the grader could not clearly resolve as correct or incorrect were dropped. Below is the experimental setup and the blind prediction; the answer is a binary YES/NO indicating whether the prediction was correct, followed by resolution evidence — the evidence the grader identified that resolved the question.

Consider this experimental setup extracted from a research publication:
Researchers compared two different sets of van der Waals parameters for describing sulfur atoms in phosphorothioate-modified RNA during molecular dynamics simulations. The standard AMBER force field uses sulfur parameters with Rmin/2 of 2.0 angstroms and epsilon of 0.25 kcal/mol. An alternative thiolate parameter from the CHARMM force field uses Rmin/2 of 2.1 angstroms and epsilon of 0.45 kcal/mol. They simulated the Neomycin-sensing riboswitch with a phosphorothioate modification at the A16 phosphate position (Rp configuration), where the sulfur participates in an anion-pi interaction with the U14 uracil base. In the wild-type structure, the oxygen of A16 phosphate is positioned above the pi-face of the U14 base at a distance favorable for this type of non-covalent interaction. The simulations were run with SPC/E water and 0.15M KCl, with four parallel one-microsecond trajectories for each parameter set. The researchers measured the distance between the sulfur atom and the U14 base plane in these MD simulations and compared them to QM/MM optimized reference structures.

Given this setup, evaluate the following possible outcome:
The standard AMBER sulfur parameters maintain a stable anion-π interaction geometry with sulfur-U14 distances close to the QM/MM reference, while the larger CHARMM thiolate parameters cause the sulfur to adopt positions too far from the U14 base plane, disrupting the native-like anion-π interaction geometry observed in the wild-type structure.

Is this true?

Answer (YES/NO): YES